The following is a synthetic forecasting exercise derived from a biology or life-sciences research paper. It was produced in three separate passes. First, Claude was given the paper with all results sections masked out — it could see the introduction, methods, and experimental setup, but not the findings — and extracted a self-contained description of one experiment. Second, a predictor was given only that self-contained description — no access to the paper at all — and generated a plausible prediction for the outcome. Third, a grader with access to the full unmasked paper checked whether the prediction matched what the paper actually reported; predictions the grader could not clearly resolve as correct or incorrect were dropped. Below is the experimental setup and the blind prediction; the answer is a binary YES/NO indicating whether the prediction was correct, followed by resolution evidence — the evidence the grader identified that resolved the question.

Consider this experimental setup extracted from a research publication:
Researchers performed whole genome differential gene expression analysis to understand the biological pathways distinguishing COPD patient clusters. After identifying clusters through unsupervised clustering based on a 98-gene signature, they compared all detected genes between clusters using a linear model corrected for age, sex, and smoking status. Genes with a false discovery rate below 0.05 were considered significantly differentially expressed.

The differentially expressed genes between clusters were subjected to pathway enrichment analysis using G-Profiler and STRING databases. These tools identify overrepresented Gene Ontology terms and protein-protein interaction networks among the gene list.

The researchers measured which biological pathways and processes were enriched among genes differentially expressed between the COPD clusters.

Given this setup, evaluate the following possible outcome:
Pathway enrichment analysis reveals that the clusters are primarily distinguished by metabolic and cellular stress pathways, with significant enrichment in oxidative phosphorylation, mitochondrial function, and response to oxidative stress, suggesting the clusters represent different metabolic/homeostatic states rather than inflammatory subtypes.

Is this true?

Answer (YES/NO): NO